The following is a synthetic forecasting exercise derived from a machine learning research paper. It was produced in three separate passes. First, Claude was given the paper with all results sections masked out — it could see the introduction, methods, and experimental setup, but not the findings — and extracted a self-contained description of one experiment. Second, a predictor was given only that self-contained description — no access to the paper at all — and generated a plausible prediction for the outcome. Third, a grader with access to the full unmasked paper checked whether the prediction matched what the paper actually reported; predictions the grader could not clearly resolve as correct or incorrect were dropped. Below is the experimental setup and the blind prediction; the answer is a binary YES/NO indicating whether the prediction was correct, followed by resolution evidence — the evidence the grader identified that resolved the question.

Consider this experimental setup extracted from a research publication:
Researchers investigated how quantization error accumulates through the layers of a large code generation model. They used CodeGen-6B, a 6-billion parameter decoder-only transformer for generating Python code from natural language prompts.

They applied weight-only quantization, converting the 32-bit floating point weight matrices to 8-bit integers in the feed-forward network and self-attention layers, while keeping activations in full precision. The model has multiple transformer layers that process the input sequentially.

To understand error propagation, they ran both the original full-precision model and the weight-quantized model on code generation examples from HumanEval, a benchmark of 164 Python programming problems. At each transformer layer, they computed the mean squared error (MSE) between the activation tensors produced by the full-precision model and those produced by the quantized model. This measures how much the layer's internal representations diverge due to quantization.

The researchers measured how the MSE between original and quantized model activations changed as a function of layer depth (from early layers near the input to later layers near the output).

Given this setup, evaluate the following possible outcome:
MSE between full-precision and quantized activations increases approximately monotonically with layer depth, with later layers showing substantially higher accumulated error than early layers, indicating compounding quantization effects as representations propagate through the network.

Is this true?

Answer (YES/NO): NO